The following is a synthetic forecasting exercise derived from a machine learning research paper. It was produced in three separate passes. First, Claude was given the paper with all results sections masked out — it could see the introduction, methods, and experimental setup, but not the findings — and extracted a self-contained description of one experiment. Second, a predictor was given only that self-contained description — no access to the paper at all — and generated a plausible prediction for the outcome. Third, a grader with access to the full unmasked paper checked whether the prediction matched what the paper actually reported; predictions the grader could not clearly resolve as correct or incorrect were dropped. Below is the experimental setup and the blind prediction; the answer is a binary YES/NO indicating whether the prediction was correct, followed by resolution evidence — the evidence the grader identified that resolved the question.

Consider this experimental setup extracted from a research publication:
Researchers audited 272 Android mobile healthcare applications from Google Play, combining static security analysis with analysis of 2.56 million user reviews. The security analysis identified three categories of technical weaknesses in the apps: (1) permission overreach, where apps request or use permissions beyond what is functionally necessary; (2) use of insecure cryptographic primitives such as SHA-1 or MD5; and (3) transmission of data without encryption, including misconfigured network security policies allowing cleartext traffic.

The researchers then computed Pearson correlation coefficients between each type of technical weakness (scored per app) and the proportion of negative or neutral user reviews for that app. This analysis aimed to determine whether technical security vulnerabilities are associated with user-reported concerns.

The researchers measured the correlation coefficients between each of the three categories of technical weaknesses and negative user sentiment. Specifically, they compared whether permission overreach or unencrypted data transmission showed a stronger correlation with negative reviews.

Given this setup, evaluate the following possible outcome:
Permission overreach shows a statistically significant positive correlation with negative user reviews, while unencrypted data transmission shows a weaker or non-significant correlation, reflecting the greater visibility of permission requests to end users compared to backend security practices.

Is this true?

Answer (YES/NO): YES